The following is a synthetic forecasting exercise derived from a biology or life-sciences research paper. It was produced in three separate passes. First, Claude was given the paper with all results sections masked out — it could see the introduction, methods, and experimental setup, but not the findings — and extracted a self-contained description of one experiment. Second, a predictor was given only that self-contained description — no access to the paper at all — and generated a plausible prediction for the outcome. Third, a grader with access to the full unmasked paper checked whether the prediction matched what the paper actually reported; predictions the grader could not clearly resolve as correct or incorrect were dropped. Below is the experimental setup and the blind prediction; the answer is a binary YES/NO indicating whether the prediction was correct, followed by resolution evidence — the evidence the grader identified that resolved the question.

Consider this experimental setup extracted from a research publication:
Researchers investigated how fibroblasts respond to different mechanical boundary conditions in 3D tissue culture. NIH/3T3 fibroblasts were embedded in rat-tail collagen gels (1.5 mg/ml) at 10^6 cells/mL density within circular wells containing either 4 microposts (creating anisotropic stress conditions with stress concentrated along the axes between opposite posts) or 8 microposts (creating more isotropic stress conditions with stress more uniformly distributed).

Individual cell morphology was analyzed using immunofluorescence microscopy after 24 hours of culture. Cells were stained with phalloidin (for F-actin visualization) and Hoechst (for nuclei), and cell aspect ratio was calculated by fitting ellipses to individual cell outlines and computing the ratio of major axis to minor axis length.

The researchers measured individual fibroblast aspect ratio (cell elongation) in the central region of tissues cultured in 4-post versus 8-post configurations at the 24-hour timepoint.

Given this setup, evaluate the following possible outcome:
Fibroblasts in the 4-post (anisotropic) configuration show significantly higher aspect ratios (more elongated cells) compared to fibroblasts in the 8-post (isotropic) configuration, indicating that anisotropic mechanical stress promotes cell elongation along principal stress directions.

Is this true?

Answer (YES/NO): YES